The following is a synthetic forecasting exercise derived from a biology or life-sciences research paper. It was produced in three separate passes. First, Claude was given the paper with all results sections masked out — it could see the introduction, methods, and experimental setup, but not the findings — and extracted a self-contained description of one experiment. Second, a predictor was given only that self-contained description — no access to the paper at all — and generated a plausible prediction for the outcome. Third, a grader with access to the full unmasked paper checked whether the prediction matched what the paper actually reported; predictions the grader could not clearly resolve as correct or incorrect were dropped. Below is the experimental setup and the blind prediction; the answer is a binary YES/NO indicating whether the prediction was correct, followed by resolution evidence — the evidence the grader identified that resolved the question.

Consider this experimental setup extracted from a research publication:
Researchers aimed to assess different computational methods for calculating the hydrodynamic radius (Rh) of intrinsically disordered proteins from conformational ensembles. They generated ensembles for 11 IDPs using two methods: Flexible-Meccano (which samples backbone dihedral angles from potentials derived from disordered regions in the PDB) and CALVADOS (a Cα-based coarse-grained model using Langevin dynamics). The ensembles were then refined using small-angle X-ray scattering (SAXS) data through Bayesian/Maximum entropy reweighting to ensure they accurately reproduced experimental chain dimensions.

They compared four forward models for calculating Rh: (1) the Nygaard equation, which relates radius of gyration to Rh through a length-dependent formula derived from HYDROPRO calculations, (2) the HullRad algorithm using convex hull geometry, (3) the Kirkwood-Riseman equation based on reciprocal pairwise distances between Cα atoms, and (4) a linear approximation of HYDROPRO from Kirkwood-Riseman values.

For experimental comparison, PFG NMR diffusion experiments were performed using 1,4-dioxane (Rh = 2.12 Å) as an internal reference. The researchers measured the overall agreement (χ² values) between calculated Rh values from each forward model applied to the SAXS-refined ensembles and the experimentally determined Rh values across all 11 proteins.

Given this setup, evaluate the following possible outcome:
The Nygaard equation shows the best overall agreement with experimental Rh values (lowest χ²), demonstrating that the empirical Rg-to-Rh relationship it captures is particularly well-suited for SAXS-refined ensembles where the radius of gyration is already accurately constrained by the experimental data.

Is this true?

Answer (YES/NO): NO